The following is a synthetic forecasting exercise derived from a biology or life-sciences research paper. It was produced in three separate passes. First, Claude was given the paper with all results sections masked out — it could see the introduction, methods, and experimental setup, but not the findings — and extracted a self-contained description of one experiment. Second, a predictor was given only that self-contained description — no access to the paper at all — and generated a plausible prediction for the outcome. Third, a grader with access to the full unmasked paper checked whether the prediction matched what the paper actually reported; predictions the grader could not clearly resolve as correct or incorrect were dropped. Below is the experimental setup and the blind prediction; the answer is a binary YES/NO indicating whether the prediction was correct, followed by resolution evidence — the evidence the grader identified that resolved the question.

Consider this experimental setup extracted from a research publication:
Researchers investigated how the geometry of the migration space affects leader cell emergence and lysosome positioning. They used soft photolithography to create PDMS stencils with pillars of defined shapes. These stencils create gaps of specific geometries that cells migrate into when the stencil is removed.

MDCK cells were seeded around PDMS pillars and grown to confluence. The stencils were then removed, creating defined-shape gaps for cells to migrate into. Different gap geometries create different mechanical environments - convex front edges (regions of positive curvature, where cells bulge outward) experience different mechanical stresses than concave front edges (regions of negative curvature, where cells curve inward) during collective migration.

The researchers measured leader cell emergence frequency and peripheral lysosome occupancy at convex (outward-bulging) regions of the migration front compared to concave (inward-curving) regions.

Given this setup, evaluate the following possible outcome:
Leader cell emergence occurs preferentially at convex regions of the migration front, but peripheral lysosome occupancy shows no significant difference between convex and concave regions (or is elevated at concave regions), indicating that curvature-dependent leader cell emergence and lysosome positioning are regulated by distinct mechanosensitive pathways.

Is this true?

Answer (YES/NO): NO